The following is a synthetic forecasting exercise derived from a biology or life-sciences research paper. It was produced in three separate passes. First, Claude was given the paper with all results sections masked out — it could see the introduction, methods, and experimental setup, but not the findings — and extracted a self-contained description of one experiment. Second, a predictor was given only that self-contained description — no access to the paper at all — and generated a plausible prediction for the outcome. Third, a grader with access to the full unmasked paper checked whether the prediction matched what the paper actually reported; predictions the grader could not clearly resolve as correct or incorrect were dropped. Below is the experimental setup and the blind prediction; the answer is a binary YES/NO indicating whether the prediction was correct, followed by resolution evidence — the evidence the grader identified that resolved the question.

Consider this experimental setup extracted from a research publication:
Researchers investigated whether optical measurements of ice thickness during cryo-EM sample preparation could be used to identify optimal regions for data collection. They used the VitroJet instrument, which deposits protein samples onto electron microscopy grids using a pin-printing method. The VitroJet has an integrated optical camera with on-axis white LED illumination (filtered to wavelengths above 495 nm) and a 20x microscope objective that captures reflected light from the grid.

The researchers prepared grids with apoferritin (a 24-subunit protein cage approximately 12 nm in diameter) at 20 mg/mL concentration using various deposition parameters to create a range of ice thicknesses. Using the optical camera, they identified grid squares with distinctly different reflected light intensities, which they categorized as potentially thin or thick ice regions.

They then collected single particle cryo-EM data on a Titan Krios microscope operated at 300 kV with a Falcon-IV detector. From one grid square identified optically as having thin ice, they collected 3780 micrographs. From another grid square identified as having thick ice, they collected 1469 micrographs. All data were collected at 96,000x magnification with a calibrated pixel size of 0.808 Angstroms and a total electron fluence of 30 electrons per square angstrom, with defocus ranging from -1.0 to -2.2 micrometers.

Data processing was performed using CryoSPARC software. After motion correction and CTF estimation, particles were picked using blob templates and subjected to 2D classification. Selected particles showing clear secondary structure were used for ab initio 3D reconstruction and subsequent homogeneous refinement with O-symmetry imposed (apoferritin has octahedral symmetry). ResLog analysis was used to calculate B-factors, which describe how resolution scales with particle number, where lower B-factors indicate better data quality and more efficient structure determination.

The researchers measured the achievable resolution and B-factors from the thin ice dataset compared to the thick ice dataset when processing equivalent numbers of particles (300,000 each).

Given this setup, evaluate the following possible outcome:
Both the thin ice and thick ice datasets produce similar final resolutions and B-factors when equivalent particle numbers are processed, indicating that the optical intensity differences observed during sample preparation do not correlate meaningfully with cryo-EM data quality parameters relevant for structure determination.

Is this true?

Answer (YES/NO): NO